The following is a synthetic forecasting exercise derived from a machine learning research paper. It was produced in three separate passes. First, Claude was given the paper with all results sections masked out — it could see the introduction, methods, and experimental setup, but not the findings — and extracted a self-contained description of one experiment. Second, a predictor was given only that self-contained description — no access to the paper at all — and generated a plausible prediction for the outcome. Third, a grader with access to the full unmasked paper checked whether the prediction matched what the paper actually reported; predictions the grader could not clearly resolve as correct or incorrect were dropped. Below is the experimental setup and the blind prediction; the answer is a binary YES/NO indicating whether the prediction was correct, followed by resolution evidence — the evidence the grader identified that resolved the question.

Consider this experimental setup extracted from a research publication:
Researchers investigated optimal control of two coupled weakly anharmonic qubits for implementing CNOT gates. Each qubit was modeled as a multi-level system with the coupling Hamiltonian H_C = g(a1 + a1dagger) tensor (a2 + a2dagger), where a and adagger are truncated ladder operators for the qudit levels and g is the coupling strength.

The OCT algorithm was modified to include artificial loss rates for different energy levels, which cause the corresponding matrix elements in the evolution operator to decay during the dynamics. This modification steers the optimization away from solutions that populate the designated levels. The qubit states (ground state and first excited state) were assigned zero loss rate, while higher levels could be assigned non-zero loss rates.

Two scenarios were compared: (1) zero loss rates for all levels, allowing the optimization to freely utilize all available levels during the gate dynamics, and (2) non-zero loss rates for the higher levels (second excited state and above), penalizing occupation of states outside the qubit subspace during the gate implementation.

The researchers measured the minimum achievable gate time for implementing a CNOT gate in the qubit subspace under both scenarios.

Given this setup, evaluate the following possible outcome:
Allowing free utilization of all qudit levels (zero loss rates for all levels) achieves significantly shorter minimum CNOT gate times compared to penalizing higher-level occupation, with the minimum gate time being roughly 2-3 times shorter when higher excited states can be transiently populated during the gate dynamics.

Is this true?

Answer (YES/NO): NO